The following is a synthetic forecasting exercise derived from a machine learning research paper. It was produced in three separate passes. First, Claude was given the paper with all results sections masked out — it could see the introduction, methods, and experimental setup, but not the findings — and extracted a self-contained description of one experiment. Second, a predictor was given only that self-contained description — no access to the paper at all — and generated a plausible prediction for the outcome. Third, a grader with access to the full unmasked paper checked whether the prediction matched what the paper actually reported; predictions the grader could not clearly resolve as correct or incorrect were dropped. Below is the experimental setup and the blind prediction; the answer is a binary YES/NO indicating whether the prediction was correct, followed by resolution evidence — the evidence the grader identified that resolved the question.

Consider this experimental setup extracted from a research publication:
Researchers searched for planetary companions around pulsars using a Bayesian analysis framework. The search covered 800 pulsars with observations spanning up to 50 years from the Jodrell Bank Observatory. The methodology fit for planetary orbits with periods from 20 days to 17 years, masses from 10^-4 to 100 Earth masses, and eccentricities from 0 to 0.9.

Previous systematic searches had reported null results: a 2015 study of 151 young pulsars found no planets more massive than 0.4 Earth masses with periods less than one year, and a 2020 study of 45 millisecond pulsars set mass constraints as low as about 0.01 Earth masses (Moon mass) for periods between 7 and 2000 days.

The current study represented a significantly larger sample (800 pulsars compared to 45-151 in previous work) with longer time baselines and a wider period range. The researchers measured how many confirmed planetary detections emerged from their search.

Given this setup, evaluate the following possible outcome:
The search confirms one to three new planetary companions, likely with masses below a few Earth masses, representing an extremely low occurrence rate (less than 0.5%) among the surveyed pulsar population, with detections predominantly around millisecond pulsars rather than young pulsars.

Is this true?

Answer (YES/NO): NO